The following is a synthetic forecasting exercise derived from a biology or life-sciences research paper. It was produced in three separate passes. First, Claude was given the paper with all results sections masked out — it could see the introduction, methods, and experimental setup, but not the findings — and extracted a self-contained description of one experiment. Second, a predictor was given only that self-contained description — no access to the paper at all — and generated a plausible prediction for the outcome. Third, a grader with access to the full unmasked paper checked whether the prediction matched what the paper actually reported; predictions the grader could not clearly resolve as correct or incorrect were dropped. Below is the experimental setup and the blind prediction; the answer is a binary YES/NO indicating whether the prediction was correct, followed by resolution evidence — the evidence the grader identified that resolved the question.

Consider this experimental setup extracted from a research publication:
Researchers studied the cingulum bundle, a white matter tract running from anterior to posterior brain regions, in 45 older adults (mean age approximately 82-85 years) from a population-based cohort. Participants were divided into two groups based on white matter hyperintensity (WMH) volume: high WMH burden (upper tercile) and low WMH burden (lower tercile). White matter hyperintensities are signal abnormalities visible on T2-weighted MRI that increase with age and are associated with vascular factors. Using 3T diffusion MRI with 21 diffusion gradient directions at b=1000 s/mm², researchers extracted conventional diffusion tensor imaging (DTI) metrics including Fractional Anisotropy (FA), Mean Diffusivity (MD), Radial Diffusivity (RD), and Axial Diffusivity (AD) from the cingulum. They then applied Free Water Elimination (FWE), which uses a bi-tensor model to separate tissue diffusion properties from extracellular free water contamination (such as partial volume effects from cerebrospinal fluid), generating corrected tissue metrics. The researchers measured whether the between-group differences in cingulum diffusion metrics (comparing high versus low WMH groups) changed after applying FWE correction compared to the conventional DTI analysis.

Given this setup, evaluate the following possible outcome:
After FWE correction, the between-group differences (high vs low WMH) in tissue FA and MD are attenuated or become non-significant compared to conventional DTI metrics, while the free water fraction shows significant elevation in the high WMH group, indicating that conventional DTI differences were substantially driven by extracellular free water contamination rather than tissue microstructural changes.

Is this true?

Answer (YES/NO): NO